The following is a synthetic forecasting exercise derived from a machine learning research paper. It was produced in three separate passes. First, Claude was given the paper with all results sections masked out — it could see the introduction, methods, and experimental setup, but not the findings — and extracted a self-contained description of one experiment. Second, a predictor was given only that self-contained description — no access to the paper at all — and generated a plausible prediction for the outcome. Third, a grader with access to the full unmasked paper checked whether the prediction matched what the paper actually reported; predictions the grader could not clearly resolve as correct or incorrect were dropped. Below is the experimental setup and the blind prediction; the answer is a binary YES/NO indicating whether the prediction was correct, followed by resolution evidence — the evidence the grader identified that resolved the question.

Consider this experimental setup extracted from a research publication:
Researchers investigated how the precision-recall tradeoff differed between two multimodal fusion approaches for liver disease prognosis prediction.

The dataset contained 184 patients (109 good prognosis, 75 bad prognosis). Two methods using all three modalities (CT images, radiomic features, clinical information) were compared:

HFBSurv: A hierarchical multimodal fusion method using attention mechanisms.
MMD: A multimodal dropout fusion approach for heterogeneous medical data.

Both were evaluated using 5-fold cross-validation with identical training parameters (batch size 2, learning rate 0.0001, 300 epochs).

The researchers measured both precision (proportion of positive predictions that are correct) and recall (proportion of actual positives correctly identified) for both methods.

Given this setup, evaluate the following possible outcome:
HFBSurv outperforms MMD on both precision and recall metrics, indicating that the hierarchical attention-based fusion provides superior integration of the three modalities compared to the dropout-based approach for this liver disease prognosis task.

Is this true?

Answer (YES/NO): YES